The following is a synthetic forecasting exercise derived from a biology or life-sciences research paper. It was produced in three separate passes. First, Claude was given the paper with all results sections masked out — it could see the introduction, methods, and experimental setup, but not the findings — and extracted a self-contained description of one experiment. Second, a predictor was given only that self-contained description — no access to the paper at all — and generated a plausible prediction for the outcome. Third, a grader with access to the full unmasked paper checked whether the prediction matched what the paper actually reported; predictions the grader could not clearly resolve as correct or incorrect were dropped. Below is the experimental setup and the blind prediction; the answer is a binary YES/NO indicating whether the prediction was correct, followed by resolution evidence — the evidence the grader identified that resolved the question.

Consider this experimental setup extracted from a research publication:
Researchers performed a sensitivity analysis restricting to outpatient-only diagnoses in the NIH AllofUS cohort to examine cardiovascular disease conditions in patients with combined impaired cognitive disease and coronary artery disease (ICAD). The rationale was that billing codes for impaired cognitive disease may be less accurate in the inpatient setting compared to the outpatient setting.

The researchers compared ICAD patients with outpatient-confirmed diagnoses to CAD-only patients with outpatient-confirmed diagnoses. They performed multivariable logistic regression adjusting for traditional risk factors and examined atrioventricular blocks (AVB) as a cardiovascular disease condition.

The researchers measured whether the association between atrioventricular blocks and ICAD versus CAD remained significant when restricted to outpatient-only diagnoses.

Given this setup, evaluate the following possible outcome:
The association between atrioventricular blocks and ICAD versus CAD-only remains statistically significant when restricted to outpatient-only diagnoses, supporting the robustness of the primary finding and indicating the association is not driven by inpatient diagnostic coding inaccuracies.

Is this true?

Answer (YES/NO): YES